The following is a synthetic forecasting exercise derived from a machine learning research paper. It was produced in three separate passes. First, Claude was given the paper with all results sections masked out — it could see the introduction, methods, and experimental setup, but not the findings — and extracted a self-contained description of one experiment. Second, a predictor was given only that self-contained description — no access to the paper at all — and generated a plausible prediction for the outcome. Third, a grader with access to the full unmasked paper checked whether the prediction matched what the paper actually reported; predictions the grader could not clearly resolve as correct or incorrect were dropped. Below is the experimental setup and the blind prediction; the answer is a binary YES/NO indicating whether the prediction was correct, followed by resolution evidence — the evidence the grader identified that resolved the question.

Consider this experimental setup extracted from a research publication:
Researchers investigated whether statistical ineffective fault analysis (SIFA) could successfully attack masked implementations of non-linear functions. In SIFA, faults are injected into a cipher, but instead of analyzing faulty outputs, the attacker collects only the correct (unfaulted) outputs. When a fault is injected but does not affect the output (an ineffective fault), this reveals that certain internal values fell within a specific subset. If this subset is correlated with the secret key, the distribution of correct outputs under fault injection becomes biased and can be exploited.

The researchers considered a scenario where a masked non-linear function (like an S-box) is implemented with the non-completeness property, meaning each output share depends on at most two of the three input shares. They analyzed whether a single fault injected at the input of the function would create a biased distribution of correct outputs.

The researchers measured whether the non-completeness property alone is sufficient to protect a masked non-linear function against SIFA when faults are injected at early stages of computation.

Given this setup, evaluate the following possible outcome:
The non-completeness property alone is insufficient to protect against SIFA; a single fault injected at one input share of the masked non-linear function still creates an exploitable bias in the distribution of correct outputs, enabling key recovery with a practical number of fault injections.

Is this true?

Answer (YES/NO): YES